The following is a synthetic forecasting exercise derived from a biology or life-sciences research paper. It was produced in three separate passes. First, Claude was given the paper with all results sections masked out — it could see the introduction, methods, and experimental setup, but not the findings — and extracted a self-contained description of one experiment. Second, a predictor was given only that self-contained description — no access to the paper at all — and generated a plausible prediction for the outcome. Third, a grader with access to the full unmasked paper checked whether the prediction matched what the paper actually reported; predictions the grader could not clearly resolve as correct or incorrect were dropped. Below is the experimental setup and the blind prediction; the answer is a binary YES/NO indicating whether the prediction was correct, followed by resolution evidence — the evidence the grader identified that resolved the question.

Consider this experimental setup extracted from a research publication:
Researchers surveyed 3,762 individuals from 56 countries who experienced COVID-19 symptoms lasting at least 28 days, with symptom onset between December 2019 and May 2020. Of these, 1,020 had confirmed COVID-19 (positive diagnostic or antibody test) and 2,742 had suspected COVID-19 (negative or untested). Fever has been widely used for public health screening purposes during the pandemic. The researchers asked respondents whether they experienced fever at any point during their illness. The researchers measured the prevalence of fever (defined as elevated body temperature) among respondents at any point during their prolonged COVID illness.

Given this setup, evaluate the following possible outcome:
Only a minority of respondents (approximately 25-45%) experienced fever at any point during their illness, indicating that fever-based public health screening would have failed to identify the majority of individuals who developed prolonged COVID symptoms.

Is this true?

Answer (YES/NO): YES